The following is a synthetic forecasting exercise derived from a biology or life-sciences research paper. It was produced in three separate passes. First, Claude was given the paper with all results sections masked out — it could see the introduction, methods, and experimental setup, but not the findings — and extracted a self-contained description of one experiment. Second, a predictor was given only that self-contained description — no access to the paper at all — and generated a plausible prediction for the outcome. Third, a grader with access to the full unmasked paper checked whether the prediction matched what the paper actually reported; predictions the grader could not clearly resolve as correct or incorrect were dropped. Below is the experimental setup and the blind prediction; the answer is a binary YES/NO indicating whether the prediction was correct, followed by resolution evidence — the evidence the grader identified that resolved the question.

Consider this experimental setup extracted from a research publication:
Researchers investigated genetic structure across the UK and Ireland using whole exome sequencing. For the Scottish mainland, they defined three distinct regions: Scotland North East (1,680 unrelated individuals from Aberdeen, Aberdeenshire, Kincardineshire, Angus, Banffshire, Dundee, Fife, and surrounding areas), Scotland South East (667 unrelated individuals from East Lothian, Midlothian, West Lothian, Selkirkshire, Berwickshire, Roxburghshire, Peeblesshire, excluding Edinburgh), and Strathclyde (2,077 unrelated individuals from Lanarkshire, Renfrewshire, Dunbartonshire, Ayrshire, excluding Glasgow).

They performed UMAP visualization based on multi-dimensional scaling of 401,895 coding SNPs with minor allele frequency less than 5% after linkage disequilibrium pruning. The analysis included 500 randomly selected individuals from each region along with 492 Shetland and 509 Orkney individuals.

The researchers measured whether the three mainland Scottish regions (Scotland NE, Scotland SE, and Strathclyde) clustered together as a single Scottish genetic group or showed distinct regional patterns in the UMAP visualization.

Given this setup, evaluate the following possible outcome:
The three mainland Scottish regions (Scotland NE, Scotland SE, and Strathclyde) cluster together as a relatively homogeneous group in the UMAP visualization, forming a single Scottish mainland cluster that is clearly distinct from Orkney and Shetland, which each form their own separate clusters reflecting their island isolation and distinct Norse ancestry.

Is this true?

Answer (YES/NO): YES